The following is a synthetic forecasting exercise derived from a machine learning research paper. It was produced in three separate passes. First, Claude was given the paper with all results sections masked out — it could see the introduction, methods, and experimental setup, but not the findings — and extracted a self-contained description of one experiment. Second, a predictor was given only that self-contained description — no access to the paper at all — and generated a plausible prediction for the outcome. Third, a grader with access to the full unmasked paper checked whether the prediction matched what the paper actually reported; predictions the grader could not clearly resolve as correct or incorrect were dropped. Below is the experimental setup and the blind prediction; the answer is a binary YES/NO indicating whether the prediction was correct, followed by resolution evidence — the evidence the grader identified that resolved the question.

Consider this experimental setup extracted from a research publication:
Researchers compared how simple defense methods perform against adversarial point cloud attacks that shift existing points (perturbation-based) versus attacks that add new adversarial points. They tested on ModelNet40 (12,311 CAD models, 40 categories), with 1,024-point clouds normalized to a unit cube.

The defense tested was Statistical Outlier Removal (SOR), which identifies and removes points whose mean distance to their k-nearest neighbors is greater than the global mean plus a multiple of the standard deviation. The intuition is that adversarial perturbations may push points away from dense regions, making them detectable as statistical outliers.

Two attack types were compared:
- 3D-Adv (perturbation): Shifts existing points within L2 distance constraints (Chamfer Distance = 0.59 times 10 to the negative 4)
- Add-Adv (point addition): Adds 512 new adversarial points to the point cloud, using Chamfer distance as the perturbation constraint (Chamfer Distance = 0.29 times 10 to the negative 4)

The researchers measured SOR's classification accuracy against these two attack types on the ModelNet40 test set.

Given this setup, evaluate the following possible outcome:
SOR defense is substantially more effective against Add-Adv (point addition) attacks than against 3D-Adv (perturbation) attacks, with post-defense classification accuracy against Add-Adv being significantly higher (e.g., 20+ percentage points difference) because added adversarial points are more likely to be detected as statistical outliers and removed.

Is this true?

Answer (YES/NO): NO